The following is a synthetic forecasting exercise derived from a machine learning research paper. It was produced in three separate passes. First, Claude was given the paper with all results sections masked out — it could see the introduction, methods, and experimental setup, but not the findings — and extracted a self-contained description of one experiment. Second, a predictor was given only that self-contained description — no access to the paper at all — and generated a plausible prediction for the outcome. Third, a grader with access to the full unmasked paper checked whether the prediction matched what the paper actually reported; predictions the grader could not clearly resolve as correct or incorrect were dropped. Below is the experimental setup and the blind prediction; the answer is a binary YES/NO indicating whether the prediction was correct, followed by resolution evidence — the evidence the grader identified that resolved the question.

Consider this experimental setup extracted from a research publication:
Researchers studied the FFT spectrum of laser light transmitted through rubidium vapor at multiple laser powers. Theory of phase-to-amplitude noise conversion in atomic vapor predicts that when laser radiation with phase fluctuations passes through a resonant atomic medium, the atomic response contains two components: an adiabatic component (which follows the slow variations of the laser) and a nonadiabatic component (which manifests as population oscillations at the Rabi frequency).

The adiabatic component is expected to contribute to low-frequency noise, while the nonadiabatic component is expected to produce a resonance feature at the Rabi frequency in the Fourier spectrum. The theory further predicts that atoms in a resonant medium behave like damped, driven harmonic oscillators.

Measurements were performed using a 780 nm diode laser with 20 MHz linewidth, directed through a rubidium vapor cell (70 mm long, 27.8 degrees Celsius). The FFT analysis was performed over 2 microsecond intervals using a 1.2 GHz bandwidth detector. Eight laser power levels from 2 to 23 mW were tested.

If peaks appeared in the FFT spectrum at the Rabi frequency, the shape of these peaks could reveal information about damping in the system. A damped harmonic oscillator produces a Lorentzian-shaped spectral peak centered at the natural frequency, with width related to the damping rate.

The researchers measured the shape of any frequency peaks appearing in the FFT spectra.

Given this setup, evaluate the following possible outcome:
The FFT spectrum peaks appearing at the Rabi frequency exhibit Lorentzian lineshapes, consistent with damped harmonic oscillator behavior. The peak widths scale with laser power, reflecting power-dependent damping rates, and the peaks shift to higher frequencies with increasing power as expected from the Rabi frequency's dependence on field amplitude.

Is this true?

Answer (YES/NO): NO